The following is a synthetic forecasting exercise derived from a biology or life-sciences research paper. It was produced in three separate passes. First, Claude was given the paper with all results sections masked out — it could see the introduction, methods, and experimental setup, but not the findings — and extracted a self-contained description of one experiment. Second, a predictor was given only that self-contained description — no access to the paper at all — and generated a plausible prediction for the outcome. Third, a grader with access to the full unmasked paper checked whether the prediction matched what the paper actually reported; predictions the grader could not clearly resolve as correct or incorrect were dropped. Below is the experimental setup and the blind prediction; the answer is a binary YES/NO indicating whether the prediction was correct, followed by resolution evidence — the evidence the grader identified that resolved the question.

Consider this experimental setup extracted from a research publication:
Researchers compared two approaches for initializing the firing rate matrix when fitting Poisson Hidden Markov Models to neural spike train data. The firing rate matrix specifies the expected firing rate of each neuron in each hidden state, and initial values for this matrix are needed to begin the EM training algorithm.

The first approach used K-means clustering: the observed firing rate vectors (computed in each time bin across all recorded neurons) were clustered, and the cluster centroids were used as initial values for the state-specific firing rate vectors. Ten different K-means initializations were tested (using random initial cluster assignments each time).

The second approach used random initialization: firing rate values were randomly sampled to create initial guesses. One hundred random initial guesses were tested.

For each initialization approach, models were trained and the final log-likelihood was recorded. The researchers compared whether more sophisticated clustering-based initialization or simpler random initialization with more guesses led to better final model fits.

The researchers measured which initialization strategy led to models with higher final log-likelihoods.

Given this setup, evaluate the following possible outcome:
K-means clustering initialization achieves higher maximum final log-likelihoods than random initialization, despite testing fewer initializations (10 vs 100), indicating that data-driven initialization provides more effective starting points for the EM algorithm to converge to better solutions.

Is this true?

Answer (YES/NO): NO